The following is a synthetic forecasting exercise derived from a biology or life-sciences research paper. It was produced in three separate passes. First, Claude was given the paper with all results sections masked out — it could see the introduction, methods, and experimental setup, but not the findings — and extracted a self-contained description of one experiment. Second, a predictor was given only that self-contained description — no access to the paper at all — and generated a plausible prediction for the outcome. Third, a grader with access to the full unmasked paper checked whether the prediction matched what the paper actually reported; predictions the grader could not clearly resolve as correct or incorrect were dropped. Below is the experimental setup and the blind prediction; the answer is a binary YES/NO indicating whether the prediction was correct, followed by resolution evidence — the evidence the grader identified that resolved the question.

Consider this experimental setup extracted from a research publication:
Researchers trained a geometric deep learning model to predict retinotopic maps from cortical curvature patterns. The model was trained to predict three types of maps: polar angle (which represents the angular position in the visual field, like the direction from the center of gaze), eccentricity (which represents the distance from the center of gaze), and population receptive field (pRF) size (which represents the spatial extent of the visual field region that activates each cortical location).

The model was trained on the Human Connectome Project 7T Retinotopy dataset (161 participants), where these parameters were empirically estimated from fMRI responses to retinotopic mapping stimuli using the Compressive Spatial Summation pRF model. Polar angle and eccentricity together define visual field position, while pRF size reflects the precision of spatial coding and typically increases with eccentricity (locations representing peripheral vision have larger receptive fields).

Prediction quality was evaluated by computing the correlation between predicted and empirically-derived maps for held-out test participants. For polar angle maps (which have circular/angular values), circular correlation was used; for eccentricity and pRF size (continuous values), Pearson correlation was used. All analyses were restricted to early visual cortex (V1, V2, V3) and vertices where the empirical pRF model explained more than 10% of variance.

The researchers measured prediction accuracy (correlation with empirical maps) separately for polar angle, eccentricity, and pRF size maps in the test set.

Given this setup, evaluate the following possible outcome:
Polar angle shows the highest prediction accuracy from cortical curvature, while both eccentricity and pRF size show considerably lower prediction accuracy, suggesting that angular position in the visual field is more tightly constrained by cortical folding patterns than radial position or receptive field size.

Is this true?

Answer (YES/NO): NO